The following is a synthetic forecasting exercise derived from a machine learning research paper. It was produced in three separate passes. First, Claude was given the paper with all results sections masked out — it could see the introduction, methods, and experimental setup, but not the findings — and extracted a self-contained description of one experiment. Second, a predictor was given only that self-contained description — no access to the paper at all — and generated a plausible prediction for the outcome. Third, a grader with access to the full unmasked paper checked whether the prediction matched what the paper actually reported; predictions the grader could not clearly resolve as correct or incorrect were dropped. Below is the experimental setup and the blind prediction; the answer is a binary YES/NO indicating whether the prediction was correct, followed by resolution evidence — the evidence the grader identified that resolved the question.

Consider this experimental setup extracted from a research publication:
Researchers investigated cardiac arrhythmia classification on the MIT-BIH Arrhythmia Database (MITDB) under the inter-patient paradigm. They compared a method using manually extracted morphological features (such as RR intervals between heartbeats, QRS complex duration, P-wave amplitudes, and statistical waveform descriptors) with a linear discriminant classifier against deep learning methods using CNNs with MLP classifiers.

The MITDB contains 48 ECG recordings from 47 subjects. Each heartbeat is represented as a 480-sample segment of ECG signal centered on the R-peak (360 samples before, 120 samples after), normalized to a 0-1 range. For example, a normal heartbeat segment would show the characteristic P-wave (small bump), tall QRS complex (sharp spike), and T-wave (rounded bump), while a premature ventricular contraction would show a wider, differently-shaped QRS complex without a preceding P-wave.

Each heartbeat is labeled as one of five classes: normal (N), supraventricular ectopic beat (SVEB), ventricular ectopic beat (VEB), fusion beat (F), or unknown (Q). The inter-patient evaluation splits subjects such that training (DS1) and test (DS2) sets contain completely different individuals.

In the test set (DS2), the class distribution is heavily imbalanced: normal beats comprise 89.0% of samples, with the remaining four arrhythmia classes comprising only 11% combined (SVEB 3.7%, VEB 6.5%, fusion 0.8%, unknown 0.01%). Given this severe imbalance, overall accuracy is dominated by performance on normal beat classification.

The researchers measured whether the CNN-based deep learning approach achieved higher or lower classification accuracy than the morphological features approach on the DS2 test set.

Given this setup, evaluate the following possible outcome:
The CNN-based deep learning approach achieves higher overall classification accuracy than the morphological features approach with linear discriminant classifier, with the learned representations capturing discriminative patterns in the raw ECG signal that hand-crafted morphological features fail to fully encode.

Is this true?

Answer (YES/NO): NO